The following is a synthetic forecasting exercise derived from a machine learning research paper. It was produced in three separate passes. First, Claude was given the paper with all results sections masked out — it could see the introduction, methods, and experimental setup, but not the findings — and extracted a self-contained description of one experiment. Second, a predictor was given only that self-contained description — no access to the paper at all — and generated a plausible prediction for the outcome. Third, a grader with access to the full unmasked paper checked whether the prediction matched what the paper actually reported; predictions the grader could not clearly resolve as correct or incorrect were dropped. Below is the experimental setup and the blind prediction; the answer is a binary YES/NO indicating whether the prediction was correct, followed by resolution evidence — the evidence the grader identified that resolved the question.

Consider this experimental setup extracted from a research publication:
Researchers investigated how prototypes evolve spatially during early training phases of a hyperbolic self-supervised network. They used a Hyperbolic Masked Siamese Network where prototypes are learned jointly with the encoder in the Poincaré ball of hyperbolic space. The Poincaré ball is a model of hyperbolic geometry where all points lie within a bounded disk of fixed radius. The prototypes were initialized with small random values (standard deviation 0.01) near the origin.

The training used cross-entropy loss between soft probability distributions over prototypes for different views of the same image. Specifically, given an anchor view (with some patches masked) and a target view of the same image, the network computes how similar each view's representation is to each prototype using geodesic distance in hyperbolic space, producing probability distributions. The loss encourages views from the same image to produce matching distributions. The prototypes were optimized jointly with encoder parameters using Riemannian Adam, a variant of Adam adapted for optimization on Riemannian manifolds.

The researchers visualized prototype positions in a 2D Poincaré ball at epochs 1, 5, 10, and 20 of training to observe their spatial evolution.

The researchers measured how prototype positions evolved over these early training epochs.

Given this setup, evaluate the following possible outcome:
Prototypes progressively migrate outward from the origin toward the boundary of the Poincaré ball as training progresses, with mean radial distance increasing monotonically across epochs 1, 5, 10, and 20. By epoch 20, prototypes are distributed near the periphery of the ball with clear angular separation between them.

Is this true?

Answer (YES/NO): NO